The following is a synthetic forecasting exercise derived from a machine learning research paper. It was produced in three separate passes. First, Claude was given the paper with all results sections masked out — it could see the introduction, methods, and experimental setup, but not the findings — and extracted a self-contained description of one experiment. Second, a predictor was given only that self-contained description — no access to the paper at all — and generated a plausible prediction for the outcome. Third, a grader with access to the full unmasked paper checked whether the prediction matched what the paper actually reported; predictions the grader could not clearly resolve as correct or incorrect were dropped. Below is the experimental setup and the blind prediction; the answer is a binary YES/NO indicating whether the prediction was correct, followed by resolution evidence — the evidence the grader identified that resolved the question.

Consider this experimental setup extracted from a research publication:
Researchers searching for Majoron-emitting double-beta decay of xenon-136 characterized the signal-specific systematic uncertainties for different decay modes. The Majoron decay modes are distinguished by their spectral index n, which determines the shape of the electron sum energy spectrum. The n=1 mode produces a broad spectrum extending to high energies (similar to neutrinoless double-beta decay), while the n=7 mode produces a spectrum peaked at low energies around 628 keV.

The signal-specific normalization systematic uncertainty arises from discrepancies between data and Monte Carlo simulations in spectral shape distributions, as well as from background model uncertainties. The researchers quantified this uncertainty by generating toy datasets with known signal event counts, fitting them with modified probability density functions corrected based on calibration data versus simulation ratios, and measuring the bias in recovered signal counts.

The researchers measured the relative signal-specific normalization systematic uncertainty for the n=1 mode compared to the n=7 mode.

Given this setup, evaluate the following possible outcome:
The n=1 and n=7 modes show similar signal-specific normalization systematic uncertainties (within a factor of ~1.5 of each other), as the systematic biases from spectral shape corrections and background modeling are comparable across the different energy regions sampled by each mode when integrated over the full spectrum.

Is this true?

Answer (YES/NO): NO